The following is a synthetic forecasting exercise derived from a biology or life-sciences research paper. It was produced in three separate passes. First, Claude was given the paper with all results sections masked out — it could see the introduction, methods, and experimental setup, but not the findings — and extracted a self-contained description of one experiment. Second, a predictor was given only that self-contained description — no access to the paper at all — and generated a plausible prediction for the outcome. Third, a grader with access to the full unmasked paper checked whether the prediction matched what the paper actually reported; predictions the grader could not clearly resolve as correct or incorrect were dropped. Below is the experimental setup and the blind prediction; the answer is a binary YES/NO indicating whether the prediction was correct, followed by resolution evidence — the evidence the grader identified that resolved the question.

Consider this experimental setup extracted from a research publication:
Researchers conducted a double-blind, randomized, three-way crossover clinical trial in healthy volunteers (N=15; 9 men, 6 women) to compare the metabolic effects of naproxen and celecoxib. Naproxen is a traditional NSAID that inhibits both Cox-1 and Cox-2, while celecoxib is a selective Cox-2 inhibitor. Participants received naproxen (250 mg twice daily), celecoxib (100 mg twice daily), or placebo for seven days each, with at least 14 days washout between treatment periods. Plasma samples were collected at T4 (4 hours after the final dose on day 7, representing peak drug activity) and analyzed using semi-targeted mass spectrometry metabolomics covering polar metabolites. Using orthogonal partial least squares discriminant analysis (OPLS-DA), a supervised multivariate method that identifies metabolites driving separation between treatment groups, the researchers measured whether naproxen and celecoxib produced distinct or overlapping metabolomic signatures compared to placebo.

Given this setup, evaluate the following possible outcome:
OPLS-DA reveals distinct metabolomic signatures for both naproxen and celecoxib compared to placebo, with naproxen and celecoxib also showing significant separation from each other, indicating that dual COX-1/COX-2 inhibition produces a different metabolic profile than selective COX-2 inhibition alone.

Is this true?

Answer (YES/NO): NO